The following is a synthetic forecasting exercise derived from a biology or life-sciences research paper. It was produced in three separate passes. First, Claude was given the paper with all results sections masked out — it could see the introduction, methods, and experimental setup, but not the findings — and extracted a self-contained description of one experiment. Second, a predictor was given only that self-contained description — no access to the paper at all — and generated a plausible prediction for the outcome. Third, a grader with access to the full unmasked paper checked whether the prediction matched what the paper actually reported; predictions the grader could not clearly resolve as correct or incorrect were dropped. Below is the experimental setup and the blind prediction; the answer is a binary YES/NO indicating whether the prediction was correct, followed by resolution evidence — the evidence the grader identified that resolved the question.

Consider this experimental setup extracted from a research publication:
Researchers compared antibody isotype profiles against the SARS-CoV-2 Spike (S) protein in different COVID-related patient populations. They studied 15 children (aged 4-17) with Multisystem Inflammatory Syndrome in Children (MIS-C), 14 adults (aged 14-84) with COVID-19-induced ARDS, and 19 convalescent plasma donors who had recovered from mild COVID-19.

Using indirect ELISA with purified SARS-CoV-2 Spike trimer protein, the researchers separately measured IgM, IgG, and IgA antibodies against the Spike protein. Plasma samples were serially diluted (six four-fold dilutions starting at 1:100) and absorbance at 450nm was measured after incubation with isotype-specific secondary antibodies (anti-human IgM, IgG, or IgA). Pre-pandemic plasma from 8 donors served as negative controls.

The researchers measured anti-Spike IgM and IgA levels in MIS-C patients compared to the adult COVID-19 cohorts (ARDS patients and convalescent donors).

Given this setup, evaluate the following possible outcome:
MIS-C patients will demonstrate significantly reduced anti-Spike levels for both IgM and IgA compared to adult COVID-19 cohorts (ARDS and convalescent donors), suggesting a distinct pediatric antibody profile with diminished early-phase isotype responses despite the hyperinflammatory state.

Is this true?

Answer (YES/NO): NO